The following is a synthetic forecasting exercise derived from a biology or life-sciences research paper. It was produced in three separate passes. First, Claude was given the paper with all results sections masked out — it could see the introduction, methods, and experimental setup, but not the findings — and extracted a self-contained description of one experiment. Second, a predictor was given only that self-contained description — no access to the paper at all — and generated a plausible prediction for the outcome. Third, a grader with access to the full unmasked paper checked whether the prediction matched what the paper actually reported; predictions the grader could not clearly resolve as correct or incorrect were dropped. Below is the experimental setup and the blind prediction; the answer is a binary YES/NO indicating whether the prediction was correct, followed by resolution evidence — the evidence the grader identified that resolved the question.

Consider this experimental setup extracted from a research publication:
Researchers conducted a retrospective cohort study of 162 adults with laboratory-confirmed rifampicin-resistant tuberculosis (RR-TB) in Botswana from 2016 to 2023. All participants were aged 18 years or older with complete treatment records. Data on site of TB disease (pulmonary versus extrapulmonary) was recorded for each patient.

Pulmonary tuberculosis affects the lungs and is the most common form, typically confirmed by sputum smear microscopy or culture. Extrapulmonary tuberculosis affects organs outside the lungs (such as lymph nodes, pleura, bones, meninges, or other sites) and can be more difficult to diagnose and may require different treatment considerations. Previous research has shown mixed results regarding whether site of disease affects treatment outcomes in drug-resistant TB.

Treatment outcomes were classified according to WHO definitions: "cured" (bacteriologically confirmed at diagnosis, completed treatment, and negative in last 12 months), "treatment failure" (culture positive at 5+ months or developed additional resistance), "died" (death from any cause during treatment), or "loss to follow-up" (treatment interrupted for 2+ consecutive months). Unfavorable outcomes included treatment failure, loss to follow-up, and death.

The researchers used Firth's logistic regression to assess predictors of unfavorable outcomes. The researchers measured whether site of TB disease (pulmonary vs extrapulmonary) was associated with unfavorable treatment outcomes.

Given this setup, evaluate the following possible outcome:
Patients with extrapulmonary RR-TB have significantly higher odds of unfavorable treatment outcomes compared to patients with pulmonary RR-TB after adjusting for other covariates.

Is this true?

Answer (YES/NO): NO